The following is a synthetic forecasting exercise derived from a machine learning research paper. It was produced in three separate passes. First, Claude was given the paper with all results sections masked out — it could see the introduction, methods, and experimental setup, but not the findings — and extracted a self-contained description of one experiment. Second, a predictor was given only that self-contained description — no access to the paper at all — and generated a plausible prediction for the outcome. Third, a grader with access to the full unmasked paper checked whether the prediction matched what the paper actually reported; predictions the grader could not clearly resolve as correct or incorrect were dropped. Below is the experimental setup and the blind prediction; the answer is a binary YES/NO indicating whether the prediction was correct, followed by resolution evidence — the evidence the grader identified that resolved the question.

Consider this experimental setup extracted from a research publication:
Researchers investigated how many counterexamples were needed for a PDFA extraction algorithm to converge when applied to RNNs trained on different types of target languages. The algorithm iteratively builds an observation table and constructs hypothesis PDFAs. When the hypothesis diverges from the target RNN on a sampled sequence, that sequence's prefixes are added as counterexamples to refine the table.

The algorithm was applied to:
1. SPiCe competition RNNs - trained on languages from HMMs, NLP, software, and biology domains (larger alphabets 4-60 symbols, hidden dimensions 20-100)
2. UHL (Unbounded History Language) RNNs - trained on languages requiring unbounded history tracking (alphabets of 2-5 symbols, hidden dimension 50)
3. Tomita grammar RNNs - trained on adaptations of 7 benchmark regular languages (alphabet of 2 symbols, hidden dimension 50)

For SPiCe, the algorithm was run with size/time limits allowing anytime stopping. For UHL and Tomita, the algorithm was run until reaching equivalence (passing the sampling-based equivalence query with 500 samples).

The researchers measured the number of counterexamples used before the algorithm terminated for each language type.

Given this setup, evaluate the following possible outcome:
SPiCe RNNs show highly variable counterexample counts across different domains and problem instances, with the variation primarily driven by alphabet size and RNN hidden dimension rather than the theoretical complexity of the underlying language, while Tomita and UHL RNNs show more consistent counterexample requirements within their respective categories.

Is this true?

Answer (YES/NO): NO